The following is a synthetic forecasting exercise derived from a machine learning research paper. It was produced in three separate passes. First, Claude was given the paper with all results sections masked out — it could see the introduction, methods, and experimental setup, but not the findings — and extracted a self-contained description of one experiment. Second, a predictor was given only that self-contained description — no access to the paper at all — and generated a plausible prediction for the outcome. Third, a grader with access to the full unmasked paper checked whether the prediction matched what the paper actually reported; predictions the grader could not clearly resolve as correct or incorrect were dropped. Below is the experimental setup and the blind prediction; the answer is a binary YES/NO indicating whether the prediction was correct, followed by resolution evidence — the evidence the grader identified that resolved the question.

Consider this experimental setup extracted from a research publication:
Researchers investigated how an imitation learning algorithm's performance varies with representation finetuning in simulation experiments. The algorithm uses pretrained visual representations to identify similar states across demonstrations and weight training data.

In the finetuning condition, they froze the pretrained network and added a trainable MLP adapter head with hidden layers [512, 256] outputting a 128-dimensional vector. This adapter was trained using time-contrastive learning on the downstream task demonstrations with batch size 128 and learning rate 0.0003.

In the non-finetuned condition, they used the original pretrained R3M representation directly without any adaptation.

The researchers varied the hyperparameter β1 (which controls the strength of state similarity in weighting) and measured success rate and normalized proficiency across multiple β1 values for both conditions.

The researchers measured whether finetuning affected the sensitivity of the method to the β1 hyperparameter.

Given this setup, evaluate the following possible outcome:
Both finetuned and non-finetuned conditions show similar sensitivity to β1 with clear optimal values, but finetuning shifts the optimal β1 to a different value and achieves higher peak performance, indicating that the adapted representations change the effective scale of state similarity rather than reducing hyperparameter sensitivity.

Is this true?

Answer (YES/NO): NO